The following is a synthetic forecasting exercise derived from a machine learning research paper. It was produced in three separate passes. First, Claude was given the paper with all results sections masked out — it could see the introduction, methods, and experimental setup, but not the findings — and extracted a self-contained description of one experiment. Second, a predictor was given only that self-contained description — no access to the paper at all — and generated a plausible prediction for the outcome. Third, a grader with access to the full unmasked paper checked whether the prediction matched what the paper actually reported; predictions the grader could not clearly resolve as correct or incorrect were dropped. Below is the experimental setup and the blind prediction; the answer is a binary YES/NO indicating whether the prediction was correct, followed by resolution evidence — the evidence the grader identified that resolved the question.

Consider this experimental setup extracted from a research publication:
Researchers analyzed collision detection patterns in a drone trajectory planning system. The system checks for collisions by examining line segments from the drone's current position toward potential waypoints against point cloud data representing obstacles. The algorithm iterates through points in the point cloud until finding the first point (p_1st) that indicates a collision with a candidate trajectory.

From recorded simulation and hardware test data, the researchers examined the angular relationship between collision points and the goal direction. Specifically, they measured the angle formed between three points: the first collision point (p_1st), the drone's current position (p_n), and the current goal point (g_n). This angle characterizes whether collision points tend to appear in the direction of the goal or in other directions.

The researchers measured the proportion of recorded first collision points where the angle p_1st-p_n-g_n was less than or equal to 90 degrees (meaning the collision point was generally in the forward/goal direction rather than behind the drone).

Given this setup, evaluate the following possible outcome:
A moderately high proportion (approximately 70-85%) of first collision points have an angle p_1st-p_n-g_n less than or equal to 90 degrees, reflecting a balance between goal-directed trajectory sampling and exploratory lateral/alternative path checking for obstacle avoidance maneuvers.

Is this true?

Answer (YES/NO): YES